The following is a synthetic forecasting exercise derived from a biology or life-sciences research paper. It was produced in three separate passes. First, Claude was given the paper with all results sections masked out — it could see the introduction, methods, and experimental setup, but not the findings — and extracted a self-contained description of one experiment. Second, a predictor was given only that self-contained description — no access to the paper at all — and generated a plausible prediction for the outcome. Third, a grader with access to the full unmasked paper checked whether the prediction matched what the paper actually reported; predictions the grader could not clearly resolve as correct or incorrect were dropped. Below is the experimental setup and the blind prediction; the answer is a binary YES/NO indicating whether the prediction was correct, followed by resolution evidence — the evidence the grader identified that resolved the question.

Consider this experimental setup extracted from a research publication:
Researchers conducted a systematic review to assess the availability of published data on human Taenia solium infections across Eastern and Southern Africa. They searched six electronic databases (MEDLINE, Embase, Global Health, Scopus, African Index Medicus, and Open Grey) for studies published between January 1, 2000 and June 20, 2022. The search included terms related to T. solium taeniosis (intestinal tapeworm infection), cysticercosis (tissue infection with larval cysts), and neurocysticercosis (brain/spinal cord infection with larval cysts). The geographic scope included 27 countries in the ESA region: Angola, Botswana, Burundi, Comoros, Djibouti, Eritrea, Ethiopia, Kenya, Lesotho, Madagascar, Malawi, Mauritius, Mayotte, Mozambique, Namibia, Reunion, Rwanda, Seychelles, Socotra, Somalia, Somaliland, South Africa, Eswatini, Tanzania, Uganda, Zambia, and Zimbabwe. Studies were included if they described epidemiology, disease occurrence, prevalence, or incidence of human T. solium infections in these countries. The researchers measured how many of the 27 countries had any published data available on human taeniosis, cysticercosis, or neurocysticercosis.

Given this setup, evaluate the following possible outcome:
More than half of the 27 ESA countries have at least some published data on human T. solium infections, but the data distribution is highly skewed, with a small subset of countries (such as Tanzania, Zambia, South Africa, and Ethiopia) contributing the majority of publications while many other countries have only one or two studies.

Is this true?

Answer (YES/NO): YES